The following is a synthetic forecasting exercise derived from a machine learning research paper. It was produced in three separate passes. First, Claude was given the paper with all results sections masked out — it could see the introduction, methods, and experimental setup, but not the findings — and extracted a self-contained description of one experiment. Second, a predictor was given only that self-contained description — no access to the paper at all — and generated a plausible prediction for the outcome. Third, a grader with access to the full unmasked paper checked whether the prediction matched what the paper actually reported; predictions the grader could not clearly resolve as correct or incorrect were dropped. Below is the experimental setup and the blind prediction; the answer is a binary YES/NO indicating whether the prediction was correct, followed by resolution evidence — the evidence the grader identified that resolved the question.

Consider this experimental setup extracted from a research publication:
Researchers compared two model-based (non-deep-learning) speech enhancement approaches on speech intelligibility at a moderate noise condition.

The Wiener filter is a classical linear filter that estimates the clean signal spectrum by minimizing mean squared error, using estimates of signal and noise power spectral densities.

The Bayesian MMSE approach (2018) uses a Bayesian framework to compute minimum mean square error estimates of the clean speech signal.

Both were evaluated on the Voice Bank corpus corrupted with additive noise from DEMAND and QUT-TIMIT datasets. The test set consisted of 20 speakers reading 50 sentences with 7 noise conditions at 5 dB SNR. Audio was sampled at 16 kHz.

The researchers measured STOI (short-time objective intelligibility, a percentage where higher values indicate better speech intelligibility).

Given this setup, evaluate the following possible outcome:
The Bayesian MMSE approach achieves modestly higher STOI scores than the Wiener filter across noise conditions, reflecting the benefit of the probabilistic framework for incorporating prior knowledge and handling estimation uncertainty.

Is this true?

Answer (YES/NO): YES